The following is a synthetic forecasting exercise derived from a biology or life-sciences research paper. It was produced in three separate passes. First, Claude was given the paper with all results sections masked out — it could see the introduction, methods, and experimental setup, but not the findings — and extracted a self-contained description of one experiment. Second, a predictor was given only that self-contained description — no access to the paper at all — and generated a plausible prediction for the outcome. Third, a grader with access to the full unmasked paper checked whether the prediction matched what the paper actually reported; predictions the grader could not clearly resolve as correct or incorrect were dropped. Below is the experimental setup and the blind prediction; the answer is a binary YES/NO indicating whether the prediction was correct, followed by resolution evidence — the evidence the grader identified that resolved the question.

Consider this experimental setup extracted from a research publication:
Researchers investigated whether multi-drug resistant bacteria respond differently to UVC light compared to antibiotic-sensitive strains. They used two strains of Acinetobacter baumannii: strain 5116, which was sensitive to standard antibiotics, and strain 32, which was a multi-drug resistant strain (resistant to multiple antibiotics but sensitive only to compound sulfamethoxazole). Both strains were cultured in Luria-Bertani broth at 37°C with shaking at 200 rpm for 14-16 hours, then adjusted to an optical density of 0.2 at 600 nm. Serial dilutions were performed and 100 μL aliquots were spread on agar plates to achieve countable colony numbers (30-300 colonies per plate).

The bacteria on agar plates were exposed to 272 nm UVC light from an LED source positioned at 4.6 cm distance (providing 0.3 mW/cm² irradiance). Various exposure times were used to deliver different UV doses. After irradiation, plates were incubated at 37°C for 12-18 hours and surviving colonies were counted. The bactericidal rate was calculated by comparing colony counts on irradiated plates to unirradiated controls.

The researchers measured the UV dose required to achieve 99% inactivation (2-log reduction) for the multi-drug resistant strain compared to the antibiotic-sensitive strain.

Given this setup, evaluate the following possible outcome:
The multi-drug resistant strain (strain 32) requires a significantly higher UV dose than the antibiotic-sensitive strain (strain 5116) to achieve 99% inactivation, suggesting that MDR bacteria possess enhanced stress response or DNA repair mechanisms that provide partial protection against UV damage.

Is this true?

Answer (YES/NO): NO